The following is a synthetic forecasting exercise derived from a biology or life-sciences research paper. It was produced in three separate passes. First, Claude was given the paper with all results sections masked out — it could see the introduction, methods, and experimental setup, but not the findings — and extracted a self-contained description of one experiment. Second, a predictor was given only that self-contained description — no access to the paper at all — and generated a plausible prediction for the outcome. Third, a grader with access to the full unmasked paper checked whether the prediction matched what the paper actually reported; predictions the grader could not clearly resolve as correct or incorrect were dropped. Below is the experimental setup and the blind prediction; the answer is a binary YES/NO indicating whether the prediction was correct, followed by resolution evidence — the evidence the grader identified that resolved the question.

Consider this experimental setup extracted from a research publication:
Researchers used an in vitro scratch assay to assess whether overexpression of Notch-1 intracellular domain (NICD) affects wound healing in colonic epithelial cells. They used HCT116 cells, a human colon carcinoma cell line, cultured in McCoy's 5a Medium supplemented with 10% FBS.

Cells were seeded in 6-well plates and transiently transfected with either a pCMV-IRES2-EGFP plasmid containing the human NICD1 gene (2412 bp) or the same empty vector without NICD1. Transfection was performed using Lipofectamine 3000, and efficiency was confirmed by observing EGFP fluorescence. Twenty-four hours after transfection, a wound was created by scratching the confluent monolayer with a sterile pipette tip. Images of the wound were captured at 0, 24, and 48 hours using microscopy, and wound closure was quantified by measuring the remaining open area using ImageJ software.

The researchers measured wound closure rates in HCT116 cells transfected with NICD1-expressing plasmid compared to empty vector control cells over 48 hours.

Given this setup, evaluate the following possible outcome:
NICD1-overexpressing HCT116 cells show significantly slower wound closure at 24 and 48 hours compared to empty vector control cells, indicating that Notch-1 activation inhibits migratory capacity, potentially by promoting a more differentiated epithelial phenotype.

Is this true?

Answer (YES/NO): NO